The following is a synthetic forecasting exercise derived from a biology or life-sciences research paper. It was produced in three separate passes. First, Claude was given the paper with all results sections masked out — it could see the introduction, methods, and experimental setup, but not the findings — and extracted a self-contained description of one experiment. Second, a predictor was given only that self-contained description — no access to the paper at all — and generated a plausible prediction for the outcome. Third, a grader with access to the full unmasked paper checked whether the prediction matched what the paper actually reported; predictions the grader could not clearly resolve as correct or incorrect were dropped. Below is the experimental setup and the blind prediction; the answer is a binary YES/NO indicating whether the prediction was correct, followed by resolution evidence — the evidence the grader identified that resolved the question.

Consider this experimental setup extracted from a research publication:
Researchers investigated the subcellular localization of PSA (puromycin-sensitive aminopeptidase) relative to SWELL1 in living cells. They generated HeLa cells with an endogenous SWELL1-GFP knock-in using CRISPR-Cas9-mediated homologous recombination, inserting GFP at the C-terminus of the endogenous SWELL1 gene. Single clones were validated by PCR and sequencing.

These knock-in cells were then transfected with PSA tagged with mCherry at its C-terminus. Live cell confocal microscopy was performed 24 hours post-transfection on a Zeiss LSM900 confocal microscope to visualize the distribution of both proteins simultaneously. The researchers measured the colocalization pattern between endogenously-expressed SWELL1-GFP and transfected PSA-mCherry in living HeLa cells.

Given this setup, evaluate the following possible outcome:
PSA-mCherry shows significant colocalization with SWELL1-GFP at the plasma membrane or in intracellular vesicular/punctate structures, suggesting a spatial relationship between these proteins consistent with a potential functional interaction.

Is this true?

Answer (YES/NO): NO